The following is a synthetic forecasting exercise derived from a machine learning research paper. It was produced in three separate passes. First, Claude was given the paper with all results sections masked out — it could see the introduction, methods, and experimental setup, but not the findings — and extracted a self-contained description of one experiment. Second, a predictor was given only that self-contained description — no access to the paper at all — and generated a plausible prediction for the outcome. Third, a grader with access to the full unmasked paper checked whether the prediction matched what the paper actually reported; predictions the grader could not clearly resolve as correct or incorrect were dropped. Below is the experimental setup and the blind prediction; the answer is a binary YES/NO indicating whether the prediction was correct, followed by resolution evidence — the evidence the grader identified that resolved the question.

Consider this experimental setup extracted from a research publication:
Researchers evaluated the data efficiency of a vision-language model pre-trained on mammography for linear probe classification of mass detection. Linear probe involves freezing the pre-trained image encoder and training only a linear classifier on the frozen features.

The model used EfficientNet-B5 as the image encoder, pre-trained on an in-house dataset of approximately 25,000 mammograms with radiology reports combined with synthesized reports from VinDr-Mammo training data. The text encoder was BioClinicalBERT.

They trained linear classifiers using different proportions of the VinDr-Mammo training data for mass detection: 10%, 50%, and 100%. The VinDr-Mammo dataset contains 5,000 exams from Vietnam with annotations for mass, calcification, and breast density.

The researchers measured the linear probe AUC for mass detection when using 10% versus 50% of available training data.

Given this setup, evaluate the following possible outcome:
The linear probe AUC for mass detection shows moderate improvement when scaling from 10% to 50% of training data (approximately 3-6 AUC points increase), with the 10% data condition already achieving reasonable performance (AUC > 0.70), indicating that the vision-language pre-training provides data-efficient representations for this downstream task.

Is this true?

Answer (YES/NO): YES